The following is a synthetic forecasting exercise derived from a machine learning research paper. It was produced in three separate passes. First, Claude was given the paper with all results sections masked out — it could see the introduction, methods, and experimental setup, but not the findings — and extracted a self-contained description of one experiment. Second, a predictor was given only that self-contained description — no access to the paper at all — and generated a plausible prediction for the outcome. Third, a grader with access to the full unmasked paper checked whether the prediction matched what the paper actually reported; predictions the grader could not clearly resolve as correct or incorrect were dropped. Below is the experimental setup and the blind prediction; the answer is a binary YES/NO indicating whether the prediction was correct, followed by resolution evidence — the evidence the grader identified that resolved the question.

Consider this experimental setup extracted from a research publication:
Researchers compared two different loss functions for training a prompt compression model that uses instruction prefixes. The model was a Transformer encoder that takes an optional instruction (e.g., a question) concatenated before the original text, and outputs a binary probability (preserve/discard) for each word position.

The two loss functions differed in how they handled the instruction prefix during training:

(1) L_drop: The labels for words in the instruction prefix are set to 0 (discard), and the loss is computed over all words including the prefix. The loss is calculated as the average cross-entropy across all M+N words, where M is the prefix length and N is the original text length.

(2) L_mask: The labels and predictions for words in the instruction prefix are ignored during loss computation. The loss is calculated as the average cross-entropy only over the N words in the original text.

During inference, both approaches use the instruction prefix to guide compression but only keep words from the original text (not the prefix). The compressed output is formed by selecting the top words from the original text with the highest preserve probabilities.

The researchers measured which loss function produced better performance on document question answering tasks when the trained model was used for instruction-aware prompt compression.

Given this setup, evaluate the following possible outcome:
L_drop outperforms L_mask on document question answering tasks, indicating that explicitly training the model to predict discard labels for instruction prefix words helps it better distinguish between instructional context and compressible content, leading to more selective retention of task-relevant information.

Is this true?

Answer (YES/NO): NO